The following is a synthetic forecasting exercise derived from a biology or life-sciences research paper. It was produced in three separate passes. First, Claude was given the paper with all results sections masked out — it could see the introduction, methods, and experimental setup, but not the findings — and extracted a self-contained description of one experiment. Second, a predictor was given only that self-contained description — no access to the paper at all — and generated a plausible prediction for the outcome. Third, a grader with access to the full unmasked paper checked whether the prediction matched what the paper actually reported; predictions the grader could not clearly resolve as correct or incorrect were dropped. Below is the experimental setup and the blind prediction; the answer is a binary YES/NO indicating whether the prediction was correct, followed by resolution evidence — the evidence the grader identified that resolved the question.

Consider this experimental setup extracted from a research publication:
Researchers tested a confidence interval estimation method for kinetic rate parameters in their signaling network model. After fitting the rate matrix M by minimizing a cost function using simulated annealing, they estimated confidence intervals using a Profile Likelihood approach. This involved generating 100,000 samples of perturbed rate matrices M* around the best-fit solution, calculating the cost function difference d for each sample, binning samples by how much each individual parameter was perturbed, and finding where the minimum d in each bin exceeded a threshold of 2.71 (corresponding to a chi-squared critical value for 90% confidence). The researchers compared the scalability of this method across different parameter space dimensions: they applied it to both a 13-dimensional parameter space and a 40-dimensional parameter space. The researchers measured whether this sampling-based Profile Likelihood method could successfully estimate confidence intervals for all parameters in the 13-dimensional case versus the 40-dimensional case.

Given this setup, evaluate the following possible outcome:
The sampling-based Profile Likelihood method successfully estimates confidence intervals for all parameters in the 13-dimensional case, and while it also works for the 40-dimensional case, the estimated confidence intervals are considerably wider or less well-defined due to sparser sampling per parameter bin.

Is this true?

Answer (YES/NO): NO